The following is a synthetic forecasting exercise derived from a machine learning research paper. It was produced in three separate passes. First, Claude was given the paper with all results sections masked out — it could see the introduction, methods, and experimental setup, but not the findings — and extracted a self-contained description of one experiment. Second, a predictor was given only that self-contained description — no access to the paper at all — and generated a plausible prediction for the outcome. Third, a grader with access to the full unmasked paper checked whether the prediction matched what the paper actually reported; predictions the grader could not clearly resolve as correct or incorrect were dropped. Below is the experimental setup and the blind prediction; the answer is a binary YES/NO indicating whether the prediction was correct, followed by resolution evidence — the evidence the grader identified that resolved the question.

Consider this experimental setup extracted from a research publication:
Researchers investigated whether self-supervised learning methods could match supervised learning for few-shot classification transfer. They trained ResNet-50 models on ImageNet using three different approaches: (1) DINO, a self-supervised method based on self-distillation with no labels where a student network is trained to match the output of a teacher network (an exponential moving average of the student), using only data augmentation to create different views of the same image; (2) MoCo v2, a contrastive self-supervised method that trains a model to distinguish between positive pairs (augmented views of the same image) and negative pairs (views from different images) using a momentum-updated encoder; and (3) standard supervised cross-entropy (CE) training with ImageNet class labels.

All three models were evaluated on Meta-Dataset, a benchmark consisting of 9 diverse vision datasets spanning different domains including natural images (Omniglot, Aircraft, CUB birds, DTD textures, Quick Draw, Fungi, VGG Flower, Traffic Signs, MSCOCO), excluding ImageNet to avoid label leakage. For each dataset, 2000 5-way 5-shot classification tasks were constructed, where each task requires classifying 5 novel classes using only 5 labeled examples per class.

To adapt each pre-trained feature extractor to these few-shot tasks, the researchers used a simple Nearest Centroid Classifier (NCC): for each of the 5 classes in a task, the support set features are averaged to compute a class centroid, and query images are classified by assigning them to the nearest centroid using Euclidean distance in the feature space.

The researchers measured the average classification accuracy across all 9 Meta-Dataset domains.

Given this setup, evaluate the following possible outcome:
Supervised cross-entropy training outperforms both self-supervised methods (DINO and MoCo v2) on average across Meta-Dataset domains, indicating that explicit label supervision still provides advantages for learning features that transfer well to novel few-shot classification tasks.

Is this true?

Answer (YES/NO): YES